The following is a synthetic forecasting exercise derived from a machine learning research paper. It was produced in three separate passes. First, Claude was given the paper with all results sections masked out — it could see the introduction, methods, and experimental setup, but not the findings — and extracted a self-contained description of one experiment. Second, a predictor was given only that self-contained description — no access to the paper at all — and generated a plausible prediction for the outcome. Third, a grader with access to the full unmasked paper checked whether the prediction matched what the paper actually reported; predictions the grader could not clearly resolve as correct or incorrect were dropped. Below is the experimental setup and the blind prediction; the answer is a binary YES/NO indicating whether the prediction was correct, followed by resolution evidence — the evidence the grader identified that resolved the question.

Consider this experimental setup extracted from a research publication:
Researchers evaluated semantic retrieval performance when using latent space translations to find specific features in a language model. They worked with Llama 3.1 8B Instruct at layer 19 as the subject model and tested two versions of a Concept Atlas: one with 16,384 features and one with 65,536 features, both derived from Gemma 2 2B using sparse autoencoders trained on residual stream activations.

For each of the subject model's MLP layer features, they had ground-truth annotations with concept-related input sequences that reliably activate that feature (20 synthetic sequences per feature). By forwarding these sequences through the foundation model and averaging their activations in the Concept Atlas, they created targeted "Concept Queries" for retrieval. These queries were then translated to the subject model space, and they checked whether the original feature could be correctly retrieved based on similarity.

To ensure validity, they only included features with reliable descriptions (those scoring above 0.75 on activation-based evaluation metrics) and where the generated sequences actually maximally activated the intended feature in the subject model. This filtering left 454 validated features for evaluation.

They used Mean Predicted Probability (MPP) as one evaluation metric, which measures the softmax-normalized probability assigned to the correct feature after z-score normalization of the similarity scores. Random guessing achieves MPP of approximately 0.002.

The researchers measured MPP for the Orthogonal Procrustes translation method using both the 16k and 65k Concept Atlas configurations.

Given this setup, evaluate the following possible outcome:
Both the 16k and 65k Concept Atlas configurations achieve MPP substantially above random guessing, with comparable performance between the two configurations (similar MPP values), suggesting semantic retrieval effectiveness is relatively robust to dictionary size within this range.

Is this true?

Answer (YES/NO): YES